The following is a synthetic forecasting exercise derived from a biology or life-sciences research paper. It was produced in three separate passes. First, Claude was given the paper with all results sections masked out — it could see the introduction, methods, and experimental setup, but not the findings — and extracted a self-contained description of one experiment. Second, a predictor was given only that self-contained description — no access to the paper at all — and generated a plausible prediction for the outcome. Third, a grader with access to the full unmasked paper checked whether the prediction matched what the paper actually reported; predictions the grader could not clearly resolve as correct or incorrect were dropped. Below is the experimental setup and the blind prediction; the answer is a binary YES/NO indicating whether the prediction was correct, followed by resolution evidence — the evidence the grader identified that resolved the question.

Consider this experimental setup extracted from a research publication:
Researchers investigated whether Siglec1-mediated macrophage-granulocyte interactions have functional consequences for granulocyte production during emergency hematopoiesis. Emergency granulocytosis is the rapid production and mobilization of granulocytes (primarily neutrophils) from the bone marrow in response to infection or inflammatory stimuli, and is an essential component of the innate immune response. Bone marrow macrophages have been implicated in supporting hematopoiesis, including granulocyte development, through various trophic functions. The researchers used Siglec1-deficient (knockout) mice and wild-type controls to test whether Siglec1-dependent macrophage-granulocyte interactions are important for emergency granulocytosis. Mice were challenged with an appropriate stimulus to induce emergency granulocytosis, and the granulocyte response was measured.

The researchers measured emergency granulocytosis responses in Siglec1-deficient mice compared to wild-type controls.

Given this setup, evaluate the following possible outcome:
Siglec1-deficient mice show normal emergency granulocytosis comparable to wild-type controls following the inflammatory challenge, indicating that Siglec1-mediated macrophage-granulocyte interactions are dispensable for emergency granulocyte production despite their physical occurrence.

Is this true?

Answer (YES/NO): NO